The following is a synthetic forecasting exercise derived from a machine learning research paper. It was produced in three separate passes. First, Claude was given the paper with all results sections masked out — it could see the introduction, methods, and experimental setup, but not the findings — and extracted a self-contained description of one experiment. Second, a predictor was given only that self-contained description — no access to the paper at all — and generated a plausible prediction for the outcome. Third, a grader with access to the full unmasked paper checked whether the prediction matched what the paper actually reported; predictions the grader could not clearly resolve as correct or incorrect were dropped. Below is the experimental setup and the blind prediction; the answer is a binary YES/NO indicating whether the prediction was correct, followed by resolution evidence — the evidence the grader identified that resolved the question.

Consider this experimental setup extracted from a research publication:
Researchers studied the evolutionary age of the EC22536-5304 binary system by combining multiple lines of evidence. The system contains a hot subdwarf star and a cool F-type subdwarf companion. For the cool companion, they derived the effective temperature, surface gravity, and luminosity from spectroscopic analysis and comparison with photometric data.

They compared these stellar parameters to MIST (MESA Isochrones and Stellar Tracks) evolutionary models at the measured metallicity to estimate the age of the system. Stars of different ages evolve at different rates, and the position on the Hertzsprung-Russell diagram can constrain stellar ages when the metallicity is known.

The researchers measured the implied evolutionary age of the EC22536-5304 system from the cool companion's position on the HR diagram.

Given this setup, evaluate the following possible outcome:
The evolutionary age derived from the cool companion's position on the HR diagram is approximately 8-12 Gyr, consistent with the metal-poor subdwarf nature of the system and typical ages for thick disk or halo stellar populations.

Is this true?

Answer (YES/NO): YES